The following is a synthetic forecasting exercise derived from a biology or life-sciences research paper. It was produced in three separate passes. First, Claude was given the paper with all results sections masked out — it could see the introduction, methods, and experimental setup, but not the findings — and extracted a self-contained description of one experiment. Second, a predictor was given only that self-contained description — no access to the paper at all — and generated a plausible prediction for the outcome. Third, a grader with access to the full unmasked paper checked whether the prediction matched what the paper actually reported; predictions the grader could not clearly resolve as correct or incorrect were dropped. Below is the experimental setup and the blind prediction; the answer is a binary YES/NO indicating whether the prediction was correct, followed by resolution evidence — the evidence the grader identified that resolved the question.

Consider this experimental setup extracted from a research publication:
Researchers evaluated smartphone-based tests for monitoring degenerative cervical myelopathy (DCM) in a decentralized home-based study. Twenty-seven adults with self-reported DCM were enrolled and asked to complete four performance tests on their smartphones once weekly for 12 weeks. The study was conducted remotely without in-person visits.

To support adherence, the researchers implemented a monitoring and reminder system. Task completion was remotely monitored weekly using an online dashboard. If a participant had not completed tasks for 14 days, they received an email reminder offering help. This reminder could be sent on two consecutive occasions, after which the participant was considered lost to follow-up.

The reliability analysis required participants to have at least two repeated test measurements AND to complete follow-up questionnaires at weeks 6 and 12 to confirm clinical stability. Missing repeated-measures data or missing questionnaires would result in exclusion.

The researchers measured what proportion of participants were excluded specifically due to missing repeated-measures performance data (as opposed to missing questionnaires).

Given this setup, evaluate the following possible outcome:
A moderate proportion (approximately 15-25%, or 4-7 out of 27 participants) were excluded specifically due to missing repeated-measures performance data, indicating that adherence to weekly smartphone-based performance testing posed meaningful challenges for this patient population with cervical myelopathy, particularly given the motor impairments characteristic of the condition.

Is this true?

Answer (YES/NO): NO